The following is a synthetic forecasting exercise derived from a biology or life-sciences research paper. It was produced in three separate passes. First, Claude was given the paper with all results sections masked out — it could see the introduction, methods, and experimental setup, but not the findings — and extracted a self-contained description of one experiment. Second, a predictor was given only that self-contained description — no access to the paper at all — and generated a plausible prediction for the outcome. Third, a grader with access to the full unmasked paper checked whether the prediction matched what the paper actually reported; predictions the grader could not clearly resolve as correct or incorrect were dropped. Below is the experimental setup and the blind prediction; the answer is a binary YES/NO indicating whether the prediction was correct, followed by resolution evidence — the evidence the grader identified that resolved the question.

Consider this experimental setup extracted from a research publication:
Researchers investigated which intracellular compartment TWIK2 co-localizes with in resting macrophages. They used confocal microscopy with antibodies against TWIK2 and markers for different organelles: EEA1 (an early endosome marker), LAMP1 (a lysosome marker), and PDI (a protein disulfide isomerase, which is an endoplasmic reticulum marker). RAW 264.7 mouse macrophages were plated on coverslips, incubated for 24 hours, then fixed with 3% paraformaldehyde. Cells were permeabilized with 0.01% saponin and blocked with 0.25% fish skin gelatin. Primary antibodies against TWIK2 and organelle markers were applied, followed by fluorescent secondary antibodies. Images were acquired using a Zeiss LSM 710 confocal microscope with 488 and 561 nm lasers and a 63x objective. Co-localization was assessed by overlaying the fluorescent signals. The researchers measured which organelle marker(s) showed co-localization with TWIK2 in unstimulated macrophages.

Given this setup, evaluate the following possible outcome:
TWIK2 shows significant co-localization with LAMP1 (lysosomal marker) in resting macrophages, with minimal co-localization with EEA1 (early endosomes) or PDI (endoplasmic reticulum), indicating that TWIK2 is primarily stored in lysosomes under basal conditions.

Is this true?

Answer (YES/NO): NO